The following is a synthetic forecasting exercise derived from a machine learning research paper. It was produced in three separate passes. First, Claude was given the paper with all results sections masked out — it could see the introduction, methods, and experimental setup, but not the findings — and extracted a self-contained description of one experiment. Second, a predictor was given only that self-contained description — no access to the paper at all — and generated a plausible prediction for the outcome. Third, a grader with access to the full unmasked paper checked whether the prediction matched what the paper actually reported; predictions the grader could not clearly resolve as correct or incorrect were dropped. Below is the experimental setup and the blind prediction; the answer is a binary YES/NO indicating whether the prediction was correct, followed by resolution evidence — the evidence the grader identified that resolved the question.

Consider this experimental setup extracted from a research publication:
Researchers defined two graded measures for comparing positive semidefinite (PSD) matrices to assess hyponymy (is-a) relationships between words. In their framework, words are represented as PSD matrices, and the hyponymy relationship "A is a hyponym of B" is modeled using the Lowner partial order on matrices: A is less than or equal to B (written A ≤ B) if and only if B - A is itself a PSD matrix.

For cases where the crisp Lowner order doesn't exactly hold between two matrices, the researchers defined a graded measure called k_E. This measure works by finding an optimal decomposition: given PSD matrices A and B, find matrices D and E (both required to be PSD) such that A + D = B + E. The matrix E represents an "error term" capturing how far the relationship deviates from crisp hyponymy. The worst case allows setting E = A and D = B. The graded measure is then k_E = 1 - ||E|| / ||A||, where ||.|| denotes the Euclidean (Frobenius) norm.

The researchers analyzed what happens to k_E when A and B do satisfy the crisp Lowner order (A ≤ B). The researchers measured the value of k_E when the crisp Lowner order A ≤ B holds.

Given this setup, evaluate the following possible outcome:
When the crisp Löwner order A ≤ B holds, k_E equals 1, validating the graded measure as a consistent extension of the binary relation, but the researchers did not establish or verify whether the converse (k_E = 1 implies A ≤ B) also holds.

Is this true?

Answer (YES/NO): NO